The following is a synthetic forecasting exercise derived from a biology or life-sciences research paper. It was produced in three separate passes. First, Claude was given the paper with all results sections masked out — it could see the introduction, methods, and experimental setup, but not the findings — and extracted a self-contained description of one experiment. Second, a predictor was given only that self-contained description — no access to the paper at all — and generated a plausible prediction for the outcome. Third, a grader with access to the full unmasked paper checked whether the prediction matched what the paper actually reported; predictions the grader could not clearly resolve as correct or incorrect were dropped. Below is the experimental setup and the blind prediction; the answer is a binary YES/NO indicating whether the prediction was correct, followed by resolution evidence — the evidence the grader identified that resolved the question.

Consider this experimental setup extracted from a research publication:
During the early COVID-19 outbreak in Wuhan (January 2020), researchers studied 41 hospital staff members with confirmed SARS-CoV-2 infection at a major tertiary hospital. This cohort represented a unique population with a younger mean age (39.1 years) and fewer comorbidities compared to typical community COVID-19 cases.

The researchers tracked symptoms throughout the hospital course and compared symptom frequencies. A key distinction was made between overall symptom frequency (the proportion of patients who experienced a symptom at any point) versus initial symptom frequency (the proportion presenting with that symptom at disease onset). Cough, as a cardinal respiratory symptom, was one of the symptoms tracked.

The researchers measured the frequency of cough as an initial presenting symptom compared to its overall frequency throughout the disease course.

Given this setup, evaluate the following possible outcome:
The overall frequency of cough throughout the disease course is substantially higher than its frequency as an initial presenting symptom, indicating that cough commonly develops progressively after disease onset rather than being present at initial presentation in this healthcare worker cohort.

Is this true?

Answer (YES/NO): YES